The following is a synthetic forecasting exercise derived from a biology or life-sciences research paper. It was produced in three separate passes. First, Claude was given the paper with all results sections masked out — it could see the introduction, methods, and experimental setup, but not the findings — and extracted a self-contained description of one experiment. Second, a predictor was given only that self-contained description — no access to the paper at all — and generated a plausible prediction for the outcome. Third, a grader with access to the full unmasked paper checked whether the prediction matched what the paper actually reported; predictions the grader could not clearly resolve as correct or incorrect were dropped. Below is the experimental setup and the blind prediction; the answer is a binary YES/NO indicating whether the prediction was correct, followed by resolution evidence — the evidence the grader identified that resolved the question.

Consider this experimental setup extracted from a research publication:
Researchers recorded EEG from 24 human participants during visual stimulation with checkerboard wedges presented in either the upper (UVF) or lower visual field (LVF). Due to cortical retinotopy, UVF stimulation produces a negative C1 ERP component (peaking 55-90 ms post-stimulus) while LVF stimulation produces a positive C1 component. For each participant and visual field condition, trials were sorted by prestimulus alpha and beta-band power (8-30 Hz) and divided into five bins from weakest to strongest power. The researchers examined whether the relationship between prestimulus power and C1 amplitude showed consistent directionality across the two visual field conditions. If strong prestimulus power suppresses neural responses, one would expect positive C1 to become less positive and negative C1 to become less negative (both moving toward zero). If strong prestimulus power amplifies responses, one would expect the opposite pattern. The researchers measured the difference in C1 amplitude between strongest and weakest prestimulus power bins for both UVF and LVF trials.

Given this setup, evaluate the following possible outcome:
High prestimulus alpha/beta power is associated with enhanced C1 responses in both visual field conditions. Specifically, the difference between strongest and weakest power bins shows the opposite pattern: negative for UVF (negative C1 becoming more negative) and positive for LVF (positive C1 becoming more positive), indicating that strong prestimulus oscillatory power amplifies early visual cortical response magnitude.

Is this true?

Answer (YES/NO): NO